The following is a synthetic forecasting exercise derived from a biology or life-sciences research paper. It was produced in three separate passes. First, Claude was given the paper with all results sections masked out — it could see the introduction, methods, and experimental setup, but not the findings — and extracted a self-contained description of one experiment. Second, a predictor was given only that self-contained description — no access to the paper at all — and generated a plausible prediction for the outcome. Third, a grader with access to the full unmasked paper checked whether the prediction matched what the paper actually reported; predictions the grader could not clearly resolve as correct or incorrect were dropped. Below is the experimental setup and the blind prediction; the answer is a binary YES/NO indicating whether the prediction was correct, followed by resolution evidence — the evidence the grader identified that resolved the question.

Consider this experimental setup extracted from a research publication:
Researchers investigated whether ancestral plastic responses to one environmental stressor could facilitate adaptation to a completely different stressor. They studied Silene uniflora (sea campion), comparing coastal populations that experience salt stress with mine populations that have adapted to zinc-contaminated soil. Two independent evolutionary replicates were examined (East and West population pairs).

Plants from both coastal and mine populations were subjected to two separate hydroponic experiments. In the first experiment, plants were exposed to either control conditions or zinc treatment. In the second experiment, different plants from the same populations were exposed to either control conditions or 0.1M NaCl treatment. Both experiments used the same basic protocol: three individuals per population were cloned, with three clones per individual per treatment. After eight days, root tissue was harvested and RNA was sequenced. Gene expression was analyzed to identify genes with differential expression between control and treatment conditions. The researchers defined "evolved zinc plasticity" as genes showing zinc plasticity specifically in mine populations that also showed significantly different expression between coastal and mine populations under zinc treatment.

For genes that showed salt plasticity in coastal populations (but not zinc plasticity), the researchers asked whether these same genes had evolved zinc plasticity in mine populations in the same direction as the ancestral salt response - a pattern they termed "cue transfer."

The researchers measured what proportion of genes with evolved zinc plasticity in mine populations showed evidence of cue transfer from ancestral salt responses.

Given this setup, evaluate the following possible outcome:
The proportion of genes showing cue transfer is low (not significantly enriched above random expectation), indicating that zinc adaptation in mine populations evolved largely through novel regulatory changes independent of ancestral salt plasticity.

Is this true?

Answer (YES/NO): NO